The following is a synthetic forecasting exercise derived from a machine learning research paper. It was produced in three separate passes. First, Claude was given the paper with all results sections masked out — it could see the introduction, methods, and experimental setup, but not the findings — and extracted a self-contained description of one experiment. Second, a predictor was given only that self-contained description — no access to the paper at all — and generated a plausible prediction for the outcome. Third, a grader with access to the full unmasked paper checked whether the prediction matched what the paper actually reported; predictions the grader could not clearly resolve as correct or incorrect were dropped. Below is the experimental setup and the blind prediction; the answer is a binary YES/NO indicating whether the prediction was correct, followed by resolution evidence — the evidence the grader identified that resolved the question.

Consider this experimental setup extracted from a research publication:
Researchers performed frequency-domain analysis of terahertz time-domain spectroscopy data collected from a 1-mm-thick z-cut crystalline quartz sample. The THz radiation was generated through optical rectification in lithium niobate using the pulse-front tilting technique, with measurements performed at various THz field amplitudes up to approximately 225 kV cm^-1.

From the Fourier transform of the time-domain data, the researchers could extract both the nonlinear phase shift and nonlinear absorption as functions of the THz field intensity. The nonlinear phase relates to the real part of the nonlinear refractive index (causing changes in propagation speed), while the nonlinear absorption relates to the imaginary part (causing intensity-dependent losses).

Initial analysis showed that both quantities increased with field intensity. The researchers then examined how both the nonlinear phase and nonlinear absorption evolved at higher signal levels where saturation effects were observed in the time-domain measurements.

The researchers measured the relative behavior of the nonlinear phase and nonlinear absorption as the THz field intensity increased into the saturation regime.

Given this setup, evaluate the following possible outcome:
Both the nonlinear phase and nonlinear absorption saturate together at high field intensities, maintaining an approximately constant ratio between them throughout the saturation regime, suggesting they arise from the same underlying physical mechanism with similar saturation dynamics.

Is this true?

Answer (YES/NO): NO